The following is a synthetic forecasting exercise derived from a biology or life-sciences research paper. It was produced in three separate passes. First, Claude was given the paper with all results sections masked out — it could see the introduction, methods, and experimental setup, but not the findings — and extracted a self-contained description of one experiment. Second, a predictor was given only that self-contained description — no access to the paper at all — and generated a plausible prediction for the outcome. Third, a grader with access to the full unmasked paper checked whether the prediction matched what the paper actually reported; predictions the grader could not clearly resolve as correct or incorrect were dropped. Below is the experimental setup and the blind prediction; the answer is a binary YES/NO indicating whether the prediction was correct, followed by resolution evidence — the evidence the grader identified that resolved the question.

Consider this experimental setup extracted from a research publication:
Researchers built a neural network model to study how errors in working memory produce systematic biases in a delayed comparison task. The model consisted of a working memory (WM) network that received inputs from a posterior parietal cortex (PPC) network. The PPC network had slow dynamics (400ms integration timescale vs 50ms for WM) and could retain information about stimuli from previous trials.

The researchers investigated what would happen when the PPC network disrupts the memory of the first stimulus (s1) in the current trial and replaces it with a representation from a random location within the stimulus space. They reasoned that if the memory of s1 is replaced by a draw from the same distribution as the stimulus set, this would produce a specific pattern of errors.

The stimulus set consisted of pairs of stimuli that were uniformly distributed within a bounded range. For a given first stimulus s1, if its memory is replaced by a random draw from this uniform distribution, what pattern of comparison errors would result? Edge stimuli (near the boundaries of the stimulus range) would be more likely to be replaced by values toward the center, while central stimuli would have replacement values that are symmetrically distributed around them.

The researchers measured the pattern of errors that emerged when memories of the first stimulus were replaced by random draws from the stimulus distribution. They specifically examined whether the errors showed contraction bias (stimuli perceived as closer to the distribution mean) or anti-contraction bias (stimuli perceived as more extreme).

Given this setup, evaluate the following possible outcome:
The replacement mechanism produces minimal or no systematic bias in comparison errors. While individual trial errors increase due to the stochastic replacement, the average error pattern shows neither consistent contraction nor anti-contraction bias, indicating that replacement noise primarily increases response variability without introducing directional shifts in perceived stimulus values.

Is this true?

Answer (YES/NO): NO